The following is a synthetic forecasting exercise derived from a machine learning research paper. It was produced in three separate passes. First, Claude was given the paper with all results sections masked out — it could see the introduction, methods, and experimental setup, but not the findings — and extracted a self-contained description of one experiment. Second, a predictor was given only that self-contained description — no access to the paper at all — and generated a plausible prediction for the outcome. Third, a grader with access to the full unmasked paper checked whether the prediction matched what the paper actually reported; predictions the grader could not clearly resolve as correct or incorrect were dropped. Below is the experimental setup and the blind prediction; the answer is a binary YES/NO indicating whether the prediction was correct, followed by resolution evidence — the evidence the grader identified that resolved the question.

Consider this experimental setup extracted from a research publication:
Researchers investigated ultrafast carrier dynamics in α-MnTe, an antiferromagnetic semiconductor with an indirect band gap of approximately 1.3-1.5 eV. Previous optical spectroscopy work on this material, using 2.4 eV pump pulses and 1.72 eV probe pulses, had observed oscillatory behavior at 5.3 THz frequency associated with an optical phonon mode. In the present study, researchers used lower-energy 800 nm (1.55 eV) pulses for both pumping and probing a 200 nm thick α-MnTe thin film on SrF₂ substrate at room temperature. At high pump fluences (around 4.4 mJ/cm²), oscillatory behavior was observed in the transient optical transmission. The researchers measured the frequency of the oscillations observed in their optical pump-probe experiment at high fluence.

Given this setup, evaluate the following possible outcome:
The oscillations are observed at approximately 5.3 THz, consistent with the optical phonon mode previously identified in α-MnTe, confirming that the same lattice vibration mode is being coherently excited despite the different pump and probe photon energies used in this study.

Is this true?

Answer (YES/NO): NO